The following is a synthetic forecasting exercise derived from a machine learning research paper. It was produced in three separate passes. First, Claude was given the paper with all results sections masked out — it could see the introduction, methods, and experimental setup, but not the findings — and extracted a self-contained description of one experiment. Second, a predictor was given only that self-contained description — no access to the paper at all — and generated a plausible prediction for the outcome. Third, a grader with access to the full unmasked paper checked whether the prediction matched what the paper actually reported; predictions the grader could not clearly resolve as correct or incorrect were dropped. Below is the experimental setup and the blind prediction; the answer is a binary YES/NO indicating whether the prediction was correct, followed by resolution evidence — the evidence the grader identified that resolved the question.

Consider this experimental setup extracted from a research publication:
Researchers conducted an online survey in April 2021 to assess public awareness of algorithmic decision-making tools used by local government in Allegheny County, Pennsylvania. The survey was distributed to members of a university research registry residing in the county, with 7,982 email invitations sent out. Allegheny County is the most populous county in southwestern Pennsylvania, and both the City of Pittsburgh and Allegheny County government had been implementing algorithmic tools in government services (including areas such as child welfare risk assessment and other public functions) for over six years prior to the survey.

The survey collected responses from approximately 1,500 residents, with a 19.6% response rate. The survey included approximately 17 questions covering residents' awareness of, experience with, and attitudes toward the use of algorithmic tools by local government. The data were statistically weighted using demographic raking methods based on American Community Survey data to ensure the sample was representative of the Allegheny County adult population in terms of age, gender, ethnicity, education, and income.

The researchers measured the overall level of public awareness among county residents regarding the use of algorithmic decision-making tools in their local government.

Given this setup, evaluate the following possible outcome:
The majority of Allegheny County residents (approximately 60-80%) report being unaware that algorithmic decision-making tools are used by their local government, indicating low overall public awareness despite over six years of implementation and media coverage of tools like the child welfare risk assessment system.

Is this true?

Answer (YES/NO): YES